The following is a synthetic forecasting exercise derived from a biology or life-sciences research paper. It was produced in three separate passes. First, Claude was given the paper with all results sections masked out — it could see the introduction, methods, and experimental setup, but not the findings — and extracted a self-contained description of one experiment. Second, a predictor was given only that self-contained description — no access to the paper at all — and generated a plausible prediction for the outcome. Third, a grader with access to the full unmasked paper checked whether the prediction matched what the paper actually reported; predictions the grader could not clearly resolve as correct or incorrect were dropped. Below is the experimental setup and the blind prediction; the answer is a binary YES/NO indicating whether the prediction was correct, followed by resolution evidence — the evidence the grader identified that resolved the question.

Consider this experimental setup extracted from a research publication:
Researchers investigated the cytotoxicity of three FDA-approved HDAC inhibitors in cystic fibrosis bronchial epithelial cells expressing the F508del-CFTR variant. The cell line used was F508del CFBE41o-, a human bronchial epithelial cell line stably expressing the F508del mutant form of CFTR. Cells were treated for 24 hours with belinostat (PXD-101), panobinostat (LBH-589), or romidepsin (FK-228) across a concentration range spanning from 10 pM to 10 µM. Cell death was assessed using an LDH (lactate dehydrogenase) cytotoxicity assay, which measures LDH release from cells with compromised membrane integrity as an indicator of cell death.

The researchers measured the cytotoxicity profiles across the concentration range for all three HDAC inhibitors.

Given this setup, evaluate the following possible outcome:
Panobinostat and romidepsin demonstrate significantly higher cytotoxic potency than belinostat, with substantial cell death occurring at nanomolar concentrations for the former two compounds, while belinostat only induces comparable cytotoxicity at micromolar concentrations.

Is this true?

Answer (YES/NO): NO